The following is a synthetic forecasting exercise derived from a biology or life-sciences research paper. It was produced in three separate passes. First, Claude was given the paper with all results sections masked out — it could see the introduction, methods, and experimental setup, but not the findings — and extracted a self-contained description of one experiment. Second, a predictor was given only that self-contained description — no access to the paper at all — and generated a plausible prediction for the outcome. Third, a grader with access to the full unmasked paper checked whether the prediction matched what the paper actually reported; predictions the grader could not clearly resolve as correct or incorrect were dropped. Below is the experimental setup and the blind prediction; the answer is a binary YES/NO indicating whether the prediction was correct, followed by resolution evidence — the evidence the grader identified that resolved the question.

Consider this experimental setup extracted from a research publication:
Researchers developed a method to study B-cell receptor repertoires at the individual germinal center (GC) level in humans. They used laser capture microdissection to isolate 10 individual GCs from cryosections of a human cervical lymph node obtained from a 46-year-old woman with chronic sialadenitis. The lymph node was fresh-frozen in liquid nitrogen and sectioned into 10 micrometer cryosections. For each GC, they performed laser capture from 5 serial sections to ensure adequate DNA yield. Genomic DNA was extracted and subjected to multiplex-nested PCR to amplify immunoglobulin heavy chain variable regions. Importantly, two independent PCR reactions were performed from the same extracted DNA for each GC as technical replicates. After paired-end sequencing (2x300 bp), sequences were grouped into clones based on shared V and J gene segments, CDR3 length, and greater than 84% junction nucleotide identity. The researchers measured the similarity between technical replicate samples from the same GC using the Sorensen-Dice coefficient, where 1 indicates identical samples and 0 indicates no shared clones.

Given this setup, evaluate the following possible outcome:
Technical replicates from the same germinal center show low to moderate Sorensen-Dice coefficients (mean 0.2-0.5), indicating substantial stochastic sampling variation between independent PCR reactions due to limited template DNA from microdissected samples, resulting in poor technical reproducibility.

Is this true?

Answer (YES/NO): NO